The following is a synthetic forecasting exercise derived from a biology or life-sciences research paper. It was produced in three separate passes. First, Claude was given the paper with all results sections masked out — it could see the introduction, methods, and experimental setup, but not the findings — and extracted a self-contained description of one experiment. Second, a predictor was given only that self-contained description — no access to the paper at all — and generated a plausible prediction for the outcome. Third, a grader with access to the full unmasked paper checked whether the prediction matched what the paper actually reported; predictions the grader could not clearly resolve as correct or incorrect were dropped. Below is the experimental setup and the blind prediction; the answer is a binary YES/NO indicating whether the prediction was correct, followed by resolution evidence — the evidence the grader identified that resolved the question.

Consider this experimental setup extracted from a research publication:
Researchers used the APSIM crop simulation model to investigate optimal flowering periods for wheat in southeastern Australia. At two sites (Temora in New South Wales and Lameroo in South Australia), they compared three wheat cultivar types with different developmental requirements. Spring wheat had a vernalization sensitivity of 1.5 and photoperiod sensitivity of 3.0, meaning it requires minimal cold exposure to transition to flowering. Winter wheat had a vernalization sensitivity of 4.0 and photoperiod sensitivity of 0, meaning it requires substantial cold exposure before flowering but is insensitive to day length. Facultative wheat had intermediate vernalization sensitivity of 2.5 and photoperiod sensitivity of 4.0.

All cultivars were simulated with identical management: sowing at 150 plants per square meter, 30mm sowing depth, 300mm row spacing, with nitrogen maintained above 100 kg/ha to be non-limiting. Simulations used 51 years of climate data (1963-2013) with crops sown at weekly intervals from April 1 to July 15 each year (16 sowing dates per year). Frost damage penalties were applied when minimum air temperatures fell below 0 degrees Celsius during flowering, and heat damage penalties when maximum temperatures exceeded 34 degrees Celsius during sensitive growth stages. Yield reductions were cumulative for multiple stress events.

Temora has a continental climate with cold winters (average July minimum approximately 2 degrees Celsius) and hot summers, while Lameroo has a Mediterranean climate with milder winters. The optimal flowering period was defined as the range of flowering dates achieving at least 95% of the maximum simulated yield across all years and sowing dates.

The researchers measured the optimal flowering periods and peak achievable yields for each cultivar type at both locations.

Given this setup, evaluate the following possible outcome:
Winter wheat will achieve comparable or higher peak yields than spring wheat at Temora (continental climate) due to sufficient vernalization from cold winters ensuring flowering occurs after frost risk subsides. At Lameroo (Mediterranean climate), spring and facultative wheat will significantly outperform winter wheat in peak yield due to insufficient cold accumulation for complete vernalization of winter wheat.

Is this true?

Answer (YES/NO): NO